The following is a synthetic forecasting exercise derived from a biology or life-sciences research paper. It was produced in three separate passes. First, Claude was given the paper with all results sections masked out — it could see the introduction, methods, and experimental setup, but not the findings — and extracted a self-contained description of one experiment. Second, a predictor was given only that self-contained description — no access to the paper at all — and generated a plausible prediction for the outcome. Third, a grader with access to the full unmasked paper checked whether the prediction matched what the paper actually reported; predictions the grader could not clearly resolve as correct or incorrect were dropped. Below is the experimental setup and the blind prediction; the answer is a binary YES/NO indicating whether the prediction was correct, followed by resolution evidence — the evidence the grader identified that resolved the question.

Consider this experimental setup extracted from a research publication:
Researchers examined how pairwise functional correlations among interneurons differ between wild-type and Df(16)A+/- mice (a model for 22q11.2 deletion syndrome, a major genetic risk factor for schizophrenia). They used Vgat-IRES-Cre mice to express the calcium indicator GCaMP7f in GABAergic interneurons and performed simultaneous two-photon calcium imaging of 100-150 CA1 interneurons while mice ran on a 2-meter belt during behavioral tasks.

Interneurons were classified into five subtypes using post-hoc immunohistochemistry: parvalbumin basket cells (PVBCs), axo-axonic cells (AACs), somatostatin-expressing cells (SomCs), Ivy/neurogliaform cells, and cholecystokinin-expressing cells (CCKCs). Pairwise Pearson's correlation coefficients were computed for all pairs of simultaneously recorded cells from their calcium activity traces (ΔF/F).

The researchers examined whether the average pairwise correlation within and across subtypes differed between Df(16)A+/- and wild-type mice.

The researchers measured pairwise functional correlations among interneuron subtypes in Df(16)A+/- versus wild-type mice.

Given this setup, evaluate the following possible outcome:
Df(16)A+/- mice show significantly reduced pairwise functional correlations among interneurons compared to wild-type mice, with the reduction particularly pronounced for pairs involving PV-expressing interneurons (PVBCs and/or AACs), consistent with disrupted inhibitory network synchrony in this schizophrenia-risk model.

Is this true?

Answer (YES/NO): NO